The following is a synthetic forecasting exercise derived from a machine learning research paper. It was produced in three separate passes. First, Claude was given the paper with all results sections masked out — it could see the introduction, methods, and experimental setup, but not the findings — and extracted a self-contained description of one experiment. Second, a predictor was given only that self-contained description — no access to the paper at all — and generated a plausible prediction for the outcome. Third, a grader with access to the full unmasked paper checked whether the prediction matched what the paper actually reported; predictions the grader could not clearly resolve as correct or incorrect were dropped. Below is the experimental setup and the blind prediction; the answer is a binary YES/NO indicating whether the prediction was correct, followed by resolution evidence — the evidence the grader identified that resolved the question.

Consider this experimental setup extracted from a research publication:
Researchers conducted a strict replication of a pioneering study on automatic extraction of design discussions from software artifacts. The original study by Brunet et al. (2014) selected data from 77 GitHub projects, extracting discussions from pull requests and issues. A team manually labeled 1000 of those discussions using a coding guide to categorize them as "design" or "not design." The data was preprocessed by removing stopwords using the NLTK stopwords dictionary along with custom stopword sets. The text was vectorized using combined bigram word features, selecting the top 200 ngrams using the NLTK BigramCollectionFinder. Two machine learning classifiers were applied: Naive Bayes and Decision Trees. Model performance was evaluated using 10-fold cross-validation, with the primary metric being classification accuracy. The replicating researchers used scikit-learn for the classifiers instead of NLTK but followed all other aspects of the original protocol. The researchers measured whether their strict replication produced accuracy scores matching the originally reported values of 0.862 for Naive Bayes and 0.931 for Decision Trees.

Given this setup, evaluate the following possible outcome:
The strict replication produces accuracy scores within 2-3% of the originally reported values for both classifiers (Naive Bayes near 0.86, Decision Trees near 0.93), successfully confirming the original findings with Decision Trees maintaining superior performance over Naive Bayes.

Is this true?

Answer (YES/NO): YES